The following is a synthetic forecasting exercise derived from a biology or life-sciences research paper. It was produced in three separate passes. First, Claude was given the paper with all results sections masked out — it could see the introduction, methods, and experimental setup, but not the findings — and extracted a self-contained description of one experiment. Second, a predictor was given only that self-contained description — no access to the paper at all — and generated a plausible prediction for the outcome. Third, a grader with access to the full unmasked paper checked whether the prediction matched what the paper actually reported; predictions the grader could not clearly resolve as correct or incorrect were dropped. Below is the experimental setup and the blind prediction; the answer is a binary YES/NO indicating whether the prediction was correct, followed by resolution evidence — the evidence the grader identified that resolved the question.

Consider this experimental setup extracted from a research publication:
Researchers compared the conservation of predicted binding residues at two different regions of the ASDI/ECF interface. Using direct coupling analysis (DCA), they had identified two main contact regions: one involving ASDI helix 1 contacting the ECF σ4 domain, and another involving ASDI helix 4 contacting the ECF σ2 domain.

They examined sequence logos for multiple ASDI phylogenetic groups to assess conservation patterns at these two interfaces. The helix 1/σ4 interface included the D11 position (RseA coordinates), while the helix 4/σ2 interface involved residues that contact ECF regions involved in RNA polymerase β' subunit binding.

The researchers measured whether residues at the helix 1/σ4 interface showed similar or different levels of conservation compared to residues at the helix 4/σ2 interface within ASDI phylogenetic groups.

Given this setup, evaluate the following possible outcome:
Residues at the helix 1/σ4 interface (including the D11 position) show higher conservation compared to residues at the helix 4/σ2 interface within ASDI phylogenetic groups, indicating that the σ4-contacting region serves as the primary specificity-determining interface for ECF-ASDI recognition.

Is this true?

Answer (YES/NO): NO